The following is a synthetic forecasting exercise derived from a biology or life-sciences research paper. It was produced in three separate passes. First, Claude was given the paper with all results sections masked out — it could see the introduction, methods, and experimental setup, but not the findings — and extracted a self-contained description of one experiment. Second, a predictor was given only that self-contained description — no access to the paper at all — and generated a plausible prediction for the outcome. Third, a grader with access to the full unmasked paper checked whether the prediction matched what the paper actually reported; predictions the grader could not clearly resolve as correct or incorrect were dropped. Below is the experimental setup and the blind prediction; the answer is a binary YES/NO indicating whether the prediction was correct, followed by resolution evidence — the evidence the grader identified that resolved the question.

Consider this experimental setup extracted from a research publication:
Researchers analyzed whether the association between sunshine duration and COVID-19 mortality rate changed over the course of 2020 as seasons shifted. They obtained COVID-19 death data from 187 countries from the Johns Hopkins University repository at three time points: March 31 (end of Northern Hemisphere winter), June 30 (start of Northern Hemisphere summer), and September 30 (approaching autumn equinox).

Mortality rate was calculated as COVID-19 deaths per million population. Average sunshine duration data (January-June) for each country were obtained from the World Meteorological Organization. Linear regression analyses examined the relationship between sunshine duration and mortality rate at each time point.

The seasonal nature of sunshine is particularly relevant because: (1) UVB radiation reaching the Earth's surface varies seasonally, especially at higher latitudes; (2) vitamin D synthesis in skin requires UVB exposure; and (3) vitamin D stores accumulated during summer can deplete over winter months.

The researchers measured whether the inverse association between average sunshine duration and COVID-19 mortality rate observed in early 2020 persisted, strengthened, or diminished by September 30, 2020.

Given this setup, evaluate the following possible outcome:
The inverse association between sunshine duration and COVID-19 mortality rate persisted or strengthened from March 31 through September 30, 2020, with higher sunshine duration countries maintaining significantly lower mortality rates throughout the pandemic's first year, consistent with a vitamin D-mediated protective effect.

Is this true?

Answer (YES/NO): NO